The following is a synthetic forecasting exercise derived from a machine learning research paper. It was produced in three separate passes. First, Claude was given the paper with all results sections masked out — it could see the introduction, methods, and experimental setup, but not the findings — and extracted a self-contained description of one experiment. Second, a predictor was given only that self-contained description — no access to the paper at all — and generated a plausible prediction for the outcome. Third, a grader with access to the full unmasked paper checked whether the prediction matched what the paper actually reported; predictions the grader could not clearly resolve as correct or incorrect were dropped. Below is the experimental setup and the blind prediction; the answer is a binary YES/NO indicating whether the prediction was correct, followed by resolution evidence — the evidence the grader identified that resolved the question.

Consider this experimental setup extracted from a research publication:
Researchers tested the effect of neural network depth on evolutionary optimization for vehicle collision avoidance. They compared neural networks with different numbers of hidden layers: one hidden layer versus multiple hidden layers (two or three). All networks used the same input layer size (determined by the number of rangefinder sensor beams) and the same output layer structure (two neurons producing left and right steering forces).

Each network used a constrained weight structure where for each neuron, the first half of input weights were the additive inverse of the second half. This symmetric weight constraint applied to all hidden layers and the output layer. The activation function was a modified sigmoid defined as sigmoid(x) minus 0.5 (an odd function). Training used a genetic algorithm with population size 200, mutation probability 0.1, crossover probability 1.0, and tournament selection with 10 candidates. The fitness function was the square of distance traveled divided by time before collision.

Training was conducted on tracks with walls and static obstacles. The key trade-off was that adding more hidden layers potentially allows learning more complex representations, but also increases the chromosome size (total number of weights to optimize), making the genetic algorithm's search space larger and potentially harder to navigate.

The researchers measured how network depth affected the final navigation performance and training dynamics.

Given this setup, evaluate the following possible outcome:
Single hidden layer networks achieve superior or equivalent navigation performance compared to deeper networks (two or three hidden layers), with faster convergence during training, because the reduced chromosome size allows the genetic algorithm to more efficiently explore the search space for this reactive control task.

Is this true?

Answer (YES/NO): YES